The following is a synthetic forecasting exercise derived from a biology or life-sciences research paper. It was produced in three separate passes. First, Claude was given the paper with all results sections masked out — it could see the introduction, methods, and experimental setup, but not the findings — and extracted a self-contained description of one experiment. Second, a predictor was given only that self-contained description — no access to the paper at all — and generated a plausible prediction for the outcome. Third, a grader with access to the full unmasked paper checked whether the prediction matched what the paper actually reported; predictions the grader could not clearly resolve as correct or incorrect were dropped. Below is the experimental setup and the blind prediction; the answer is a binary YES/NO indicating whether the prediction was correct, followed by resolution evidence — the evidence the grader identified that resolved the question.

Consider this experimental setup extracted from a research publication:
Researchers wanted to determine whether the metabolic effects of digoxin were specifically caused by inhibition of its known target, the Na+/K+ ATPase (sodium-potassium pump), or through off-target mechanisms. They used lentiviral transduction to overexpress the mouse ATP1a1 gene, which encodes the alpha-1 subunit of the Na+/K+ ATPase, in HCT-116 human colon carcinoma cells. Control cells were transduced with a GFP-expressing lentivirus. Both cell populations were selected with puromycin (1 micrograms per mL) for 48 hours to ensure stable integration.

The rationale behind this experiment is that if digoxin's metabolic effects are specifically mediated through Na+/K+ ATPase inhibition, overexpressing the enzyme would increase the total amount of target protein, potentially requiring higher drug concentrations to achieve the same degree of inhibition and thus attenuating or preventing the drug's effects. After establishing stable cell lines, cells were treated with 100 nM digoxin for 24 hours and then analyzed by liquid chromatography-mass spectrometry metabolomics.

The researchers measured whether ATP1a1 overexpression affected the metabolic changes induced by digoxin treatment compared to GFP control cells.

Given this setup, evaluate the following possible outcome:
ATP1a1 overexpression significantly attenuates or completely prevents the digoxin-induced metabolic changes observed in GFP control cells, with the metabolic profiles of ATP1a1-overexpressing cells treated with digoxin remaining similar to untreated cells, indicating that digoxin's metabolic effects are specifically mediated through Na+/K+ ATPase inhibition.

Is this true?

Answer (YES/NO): YES